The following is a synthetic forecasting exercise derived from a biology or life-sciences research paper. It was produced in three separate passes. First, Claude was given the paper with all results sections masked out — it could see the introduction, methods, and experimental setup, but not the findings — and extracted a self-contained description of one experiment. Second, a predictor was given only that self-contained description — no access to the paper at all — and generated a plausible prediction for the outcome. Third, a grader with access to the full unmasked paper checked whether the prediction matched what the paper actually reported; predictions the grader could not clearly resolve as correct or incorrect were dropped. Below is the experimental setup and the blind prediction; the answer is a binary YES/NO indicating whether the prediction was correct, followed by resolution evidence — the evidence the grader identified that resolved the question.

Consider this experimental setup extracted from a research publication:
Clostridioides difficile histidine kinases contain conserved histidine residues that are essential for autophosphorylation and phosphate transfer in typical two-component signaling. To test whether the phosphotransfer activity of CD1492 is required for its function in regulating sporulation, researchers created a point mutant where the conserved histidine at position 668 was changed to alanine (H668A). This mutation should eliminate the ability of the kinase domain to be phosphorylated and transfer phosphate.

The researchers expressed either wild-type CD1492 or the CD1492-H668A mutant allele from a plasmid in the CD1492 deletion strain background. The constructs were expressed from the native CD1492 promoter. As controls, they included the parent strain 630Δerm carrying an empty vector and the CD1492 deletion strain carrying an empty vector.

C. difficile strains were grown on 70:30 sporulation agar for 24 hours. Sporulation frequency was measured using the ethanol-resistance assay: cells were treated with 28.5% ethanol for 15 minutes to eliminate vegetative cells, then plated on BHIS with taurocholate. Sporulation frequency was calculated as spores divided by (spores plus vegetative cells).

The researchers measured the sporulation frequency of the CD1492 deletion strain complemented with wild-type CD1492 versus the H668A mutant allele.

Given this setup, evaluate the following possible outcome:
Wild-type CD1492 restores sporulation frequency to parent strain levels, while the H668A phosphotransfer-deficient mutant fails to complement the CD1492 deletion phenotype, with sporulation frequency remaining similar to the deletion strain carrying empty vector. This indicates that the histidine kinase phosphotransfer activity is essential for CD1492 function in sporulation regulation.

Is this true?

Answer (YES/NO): YES